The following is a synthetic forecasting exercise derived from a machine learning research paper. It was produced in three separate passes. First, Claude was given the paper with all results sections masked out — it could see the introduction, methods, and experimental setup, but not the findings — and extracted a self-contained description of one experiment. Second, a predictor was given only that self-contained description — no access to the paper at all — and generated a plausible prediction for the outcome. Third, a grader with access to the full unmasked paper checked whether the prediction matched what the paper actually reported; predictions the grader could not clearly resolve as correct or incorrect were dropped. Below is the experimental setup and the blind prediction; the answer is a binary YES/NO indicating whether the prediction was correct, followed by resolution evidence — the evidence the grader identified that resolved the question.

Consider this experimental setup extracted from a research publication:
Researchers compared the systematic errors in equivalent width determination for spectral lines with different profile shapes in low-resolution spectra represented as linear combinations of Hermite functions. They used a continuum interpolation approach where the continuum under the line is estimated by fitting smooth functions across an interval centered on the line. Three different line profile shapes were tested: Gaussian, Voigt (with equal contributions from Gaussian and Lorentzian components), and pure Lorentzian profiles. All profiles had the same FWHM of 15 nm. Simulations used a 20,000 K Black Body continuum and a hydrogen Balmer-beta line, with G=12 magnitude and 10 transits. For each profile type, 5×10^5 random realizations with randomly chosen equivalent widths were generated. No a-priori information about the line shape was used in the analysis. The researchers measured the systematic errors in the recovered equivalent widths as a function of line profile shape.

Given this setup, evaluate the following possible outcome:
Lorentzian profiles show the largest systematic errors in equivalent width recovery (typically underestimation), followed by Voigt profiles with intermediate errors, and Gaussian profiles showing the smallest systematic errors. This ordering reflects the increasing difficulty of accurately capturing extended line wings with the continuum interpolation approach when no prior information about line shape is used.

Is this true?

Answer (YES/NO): NO